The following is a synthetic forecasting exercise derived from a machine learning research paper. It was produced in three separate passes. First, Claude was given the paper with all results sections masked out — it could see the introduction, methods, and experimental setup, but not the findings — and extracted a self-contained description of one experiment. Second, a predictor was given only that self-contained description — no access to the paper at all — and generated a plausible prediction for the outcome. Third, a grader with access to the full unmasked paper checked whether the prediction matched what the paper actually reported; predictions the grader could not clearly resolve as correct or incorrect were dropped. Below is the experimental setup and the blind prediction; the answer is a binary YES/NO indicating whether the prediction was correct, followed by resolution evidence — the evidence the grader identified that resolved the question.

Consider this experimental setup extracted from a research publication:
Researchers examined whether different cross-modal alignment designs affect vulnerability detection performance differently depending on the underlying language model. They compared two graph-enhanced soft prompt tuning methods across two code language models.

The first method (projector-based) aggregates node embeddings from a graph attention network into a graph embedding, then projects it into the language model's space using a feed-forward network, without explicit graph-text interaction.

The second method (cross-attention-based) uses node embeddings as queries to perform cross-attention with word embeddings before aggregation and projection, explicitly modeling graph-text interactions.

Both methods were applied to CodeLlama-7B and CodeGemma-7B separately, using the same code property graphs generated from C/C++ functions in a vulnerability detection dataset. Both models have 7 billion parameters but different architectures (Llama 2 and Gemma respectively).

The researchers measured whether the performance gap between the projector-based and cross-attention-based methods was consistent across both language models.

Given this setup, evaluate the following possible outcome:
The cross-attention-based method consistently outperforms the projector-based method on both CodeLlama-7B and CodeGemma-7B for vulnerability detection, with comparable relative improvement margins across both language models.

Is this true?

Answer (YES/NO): NO